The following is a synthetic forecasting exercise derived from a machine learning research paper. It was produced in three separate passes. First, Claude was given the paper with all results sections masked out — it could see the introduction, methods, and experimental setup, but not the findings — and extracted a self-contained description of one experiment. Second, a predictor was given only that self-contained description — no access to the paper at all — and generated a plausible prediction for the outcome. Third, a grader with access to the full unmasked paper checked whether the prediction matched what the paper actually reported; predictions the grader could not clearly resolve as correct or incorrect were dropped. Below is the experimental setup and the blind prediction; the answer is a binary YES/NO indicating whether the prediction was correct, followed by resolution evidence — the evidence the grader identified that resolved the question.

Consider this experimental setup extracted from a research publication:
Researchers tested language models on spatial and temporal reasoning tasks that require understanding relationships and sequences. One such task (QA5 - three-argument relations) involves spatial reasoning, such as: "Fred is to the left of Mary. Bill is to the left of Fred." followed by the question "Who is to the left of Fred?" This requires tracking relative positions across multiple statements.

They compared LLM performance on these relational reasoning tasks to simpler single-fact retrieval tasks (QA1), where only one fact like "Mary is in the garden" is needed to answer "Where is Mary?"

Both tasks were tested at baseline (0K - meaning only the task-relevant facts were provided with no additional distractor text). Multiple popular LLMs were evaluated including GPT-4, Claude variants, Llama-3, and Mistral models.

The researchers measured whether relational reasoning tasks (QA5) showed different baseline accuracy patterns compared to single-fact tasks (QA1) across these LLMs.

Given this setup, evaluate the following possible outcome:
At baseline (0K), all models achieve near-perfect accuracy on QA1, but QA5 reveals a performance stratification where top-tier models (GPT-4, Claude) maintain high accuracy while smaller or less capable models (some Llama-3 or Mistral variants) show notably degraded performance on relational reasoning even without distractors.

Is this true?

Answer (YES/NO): NO